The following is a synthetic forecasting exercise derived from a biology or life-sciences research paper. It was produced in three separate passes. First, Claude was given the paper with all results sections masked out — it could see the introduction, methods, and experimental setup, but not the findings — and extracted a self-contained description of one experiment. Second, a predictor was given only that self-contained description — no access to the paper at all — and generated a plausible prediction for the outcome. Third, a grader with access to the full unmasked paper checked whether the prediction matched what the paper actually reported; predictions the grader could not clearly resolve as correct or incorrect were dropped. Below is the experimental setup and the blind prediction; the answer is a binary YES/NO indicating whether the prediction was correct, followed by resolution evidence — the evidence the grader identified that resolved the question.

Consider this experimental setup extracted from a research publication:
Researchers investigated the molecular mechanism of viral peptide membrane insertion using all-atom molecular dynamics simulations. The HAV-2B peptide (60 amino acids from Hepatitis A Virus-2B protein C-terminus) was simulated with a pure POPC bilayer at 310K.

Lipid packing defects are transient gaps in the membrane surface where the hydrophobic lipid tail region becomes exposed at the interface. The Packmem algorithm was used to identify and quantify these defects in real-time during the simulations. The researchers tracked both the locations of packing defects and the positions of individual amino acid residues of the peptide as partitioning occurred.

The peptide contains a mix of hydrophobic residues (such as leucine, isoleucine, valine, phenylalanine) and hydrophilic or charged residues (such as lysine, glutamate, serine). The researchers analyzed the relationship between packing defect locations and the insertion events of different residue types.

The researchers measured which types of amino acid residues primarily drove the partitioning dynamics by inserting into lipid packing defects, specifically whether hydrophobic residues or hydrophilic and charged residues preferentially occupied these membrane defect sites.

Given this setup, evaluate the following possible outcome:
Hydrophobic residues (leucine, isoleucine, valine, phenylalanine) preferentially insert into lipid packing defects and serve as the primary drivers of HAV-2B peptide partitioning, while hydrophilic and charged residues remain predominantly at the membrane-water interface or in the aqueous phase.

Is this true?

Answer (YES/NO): YES